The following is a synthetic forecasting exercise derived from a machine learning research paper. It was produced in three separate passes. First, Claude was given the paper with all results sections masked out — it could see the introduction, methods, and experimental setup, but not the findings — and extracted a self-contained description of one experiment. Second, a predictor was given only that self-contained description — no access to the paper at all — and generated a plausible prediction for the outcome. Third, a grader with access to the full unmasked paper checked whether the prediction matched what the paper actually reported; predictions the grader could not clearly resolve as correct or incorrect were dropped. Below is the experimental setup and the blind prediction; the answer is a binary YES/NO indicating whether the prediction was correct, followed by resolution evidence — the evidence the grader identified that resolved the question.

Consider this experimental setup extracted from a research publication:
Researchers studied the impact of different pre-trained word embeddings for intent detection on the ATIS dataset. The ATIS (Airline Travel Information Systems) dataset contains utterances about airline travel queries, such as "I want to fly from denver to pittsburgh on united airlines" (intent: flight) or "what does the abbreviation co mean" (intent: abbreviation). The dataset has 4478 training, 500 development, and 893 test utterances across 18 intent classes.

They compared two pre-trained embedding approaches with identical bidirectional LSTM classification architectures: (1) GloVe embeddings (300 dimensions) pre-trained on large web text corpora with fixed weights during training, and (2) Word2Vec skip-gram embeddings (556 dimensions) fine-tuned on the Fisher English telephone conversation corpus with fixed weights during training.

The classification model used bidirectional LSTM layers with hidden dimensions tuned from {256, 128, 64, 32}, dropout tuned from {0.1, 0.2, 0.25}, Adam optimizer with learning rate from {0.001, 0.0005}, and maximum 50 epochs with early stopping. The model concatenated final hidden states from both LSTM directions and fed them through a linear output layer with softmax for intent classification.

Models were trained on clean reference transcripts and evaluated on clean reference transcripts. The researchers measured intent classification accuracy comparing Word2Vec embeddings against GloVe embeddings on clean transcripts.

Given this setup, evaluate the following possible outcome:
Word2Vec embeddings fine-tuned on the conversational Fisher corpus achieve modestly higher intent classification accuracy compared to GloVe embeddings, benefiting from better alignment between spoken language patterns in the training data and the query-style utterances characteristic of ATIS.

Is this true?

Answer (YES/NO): NO